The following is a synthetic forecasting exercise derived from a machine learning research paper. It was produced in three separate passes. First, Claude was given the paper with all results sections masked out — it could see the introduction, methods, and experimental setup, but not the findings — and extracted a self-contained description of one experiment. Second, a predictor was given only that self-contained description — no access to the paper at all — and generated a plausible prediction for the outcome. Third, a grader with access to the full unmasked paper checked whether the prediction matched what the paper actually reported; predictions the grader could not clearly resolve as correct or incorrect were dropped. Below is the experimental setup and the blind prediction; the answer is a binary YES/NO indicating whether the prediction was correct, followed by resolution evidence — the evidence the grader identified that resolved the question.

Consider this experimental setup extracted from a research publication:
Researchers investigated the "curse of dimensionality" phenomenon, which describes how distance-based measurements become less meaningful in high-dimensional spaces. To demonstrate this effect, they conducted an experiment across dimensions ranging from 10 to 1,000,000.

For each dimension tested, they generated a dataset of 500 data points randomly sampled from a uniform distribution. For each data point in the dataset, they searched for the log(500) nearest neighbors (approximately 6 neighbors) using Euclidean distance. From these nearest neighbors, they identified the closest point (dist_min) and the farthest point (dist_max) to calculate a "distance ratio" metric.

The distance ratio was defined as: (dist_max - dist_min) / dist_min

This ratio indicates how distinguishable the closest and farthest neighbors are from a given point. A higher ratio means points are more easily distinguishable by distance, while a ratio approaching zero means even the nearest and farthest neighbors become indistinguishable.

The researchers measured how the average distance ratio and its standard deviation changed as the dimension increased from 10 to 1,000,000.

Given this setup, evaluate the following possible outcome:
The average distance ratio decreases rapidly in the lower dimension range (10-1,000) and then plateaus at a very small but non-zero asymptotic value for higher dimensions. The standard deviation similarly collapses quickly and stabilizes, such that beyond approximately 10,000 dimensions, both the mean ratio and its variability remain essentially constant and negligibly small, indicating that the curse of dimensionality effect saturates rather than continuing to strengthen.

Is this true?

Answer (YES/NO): NO